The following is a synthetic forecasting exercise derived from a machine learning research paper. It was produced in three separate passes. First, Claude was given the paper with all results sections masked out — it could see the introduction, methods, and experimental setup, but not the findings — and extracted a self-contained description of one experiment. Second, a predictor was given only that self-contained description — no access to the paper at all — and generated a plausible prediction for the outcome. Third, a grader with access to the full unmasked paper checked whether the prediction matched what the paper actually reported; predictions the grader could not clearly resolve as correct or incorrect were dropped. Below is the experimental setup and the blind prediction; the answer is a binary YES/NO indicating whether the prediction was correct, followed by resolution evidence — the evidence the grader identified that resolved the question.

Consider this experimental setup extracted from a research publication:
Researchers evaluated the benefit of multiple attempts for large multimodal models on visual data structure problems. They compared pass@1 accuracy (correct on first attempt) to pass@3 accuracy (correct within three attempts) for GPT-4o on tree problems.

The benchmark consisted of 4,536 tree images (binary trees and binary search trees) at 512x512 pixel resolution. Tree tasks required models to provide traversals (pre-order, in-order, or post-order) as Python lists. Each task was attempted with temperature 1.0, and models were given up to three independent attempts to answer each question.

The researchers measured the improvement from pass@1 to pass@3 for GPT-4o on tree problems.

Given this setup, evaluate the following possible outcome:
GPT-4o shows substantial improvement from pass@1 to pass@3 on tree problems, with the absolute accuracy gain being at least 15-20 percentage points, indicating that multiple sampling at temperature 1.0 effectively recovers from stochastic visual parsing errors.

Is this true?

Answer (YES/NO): NO